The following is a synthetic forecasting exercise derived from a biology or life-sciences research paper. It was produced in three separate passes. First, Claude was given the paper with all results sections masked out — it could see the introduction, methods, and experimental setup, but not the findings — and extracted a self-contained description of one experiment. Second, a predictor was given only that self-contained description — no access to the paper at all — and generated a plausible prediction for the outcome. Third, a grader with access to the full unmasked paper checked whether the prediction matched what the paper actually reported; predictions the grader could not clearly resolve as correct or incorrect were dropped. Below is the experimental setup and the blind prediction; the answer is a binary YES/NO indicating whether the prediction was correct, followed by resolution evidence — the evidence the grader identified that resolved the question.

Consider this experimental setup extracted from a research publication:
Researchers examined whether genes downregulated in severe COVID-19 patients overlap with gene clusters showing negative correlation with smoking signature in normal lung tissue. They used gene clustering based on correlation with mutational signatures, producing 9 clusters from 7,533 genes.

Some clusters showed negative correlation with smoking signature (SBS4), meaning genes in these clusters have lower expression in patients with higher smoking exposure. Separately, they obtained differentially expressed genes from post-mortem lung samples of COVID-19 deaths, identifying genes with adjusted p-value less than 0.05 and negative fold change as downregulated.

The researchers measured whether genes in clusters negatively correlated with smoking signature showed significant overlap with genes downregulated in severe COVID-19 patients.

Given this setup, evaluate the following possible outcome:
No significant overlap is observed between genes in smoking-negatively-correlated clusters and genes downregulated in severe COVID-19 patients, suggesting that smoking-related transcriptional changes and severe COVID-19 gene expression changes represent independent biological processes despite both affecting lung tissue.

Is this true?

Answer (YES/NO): YES